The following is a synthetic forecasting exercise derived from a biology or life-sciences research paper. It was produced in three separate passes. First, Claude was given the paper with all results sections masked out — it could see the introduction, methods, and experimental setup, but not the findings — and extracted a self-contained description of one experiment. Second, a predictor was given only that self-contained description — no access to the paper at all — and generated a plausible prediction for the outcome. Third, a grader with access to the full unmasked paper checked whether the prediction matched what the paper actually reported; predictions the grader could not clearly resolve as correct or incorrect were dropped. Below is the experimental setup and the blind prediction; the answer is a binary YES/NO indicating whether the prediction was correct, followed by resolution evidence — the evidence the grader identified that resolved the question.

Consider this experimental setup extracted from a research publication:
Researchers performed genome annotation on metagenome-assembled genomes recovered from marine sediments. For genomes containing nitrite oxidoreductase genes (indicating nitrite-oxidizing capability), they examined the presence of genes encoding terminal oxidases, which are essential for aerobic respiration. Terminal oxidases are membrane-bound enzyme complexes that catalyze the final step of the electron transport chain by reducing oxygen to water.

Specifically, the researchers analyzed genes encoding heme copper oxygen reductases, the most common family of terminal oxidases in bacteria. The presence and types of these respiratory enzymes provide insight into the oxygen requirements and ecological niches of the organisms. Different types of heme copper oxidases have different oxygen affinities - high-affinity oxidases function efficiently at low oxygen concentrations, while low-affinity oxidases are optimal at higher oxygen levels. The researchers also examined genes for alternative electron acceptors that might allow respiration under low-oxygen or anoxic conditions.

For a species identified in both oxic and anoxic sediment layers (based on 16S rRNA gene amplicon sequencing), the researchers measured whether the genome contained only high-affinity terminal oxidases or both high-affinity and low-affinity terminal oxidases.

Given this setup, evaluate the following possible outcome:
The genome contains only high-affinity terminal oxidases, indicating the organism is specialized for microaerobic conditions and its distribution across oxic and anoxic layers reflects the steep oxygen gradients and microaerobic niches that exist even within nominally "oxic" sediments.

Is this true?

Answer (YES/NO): NO